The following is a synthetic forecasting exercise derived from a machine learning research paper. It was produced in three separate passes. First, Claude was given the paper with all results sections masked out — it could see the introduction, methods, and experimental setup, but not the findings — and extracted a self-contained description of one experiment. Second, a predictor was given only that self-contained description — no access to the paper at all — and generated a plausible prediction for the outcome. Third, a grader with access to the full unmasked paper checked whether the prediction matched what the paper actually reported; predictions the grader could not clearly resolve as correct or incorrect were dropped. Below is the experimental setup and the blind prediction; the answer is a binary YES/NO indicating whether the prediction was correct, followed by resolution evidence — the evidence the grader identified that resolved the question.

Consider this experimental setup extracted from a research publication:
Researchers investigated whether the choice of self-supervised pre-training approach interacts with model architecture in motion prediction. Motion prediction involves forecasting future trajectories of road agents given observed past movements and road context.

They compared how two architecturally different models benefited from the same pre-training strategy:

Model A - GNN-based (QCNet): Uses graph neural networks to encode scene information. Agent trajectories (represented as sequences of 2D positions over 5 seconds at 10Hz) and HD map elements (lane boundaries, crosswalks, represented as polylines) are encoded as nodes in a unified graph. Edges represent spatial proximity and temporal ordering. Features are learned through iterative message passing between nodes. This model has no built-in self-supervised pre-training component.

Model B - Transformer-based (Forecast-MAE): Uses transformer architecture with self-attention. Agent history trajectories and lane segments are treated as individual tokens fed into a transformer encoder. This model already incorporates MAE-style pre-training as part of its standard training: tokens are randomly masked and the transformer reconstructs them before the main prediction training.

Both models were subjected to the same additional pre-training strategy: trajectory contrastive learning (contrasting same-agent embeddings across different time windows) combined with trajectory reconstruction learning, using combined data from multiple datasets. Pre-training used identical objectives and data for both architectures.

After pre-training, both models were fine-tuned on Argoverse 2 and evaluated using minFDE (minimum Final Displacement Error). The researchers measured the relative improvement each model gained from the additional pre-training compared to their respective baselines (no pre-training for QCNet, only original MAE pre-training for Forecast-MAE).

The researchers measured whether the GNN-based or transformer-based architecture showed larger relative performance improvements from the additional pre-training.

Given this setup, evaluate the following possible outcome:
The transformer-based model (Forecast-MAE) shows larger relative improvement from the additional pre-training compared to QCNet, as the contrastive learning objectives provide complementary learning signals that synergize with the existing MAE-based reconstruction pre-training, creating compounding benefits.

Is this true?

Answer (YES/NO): YES